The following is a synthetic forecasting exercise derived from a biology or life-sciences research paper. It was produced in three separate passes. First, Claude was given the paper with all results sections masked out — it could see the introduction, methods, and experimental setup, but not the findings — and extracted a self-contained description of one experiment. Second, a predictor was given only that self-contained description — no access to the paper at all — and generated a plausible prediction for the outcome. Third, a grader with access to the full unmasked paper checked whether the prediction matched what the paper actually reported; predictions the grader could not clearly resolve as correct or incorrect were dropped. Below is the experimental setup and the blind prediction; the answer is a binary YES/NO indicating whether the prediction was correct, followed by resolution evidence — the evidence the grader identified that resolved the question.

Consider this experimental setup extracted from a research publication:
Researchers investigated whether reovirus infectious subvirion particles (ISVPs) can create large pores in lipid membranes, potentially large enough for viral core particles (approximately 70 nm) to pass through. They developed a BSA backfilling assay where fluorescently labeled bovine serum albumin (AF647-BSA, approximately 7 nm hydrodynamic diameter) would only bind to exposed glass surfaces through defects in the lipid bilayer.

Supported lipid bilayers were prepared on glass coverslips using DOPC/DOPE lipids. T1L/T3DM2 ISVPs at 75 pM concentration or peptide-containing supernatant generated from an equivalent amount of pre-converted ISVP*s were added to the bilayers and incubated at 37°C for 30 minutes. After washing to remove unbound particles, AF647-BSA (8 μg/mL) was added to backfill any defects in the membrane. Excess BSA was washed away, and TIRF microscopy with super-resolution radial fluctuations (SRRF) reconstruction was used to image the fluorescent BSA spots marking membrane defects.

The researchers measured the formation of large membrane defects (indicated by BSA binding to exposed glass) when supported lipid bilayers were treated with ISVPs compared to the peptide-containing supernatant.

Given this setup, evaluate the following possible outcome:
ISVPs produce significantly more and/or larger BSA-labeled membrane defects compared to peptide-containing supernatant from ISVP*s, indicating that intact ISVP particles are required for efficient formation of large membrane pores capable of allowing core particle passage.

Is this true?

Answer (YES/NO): YES